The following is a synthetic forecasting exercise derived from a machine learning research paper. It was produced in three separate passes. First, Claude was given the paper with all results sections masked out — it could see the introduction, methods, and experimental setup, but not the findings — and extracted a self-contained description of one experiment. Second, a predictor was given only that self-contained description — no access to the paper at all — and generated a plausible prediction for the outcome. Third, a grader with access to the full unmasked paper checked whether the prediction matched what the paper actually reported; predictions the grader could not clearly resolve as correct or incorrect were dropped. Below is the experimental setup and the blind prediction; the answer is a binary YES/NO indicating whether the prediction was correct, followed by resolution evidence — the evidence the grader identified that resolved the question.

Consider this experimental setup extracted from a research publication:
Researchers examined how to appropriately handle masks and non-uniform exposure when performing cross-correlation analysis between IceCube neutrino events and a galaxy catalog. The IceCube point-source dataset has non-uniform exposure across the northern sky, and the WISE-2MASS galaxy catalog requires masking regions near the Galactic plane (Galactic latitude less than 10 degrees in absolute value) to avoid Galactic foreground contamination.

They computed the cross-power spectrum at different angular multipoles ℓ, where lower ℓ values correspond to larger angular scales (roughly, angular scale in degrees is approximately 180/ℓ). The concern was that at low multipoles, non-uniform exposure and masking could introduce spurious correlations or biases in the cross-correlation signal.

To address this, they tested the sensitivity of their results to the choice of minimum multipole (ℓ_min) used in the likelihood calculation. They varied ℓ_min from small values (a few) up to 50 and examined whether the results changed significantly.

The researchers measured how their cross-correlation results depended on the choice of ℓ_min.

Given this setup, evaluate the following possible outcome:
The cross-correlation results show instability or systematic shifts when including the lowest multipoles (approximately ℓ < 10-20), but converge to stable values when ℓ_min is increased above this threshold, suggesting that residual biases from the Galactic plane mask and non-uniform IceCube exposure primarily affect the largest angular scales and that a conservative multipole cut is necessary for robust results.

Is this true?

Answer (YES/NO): NO